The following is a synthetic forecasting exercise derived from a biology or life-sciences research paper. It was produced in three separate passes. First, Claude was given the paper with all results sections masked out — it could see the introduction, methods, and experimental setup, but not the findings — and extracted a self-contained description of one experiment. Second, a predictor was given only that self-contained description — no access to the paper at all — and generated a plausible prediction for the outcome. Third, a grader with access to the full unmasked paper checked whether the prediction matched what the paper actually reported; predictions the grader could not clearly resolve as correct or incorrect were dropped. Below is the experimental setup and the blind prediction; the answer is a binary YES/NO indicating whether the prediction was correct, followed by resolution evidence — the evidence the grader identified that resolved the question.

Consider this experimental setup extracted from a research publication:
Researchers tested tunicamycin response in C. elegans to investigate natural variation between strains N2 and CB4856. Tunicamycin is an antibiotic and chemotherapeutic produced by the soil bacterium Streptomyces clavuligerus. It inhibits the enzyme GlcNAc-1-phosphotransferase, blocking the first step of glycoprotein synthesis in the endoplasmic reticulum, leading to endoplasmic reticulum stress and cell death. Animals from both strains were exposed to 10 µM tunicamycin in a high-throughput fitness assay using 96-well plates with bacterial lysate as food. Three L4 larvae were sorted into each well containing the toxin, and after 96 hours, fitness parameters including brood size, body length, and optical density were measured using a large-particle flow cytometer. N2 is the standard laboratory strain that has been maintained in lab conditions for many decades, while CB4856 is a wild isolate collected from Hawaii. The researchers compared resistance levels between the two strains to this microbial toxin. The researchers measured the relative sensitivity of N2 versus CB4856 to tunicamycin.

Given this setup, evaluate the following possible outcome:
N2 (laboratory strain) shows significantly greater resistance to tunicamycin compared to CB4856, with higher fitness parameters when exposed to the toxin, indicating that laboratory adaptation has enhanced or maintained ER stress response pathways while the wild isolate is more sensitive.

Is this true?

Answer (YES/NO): YES